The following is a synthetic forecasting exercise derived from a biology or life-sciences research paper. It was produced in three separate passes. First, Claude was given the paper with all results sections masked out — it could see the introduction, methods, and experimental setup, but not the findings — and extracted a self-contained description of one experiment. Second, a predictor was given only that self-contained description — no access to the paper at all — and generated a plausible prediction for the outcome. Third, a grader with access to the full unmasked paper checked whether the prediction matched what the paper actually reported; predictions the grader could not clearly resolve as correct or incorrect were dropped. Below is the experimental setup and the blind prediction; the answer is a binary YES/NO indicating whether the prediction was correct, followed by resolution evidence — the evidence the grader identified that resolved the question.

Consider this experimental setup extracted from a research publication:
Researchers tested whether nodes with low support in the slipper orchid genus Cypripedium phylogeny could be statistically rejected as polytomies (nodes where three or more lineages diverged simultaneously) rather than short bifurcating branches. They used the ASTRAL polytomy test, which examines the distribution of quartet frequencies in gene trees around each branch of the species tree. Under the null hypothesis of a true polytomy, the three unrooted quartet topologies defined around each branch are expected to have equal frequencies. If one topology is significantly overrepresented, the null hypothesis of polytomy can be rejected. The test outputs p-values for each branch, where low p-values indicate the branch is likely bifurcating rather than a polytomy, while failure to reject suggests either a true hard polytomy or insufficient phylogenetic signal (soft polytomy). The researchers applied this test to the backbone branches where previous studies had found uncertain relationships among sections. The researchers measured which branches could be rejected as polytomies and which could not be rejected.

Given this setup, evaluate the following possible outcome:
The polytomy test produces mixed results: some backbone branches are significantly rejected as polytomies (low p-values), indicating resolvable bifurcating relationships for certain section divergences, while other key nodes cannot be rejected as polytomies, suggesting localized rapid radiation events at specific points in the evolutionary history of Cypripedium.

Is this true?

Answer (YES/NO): YES